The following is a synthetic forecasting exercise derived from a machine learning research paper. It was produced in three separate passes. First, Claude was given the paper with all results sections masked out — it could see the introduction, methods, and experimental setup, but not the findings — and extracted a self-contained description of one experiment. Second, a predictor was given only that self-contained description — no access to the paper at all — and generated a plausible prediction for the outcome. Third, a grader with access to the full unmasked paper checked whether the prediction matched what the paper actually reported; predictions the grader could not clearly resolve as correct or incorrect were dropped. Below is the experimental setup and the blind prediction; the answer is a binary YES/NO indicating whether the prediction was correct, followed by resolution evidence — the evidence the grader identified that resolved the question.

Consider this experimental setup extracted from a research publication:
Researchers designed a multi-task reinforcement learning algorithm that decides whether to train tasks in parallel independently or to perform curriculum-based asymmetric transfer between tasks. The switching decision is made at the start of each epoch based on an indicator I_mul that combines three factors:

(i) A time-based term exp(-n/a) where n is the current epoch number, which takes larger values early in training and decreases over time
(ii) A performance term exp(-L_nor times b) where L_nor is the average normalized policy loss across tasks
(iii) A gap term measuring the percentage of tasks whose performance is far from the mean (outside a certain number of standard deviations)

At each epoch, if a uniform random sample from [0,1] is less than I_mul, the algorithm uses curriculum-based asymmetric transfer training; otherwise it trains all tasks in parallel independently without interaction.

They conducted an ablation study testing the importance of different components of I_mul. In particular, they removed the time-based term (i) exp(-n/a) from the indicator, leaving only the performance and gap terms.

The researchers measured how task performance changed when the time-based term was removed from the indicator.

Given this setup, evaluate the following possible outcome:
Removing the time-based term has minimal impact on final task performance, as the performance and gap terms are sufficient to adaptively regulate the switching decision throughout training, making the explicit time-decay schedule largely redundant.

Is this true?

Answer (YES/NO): NO